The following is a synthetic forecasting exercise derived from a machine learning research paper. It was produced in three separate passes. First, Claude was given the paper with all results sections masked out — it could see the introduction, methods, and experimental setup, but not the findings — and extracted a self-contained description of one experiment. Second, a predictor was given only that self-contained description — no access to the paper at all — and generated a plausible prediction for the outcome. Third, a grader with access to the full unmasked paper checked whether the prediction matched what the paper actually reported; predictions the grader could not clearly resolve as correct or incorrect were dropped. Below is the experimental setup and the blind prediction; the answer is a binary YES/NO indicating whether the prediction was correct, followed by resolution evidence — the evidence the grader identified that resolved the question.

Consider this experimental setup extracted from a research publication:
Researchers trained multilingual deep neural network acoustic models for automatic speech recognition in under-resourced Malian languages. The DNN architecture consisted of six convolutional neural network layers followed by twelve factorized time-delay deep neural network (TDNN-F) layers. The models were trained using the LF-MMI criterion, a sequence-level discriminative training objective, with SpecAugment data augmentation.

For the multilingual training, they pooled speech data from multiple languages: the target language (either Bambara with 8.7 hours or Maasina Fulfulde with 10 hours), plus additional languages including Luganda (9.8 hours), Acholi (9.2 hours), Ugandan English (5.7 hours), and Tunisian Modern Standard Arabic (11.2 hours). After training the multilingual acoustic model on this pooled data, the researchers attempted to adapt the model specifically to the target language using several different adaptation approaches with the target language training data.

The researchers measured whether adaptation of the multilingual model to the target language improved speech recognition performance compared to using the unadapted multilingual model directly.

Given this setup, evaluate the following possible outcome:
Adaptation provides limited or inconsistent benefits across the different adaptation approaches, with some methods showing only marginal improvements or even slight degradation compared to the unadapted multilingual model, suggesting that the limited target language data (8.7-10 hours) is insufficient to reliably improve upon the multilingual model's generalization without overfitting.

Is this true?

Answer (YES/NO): NO